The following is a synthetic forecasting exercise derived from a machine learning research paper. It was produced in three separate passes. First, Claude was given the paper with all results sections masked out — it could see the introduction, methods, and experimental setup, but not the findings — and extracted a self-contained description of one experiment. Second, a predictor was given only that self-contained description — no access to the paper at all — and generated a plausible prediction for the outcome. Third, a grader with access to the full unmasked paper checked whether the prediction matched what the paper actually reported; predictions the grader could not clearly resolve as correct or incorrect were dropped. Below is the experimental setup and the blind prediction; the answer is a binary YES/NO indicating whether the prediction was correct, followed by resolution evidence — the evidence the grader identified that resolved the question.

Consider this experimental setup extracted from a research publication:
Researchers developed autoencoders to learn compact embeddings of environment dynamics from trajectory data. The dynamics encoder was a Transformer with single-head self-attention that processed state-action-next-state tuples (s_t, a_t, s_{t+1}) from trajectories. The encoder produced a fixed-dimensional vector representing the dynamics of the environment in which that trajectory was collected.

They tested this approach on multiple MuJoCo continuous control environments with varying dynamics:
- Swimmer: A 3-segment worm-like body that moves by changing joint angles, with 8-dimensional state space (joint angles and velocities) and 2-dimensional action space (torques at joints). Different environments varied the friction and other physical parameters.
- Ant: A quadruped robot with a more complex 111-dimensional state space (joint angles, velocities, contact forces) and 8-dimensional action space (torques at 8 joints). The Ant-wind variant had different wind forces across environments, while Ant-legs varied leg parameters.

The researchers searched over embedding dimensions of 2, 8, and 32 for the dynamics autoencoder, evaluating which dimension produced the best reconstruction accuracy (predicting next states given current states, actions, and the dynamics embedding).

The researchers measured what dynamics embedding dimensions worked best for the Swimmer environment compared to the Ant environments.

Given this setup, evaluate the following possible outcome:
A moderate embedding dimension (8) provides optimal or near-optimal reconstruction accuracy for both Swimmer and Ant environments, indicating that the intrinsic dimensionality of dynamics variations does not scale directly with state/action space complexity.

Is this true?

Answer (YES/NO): NO